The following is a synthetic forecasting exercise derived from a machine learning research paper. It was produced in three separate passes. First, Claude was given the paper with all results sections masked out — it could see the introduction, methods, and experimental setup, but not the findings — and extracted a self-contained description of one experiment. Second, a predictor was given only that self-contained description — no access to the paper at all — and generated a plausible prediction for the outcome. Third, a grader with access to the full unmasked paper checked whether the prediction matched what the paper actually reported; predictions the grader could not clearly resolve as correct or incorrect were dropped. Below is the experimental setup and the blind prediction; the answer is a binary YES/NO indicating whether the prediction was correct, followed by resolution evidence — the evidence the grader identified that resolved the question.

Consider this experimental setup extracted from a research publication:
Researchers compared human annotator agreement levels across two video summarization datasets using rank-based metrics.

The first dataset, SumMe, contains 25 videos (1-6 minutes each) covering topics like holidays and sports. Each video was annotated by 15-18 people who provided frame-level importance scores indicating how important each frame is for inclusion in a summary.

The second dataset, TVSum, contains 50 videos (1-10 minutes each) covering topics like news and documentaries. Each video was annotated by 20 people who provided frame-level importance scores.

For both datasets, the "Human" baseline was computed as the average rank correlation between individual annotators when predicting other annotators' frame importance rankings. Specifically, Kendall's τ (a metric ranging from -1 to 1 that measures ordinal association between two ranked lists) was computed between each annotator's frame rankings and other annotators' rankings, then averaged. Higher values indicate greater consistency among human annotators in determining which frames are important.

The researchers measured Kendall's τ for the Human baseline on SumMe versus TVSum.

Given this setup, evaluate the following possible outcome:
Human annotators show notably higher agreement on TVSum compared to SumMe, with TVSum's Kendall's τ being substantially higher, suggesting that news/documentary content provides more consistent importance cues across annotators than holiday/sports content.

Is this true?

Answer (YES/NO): NO